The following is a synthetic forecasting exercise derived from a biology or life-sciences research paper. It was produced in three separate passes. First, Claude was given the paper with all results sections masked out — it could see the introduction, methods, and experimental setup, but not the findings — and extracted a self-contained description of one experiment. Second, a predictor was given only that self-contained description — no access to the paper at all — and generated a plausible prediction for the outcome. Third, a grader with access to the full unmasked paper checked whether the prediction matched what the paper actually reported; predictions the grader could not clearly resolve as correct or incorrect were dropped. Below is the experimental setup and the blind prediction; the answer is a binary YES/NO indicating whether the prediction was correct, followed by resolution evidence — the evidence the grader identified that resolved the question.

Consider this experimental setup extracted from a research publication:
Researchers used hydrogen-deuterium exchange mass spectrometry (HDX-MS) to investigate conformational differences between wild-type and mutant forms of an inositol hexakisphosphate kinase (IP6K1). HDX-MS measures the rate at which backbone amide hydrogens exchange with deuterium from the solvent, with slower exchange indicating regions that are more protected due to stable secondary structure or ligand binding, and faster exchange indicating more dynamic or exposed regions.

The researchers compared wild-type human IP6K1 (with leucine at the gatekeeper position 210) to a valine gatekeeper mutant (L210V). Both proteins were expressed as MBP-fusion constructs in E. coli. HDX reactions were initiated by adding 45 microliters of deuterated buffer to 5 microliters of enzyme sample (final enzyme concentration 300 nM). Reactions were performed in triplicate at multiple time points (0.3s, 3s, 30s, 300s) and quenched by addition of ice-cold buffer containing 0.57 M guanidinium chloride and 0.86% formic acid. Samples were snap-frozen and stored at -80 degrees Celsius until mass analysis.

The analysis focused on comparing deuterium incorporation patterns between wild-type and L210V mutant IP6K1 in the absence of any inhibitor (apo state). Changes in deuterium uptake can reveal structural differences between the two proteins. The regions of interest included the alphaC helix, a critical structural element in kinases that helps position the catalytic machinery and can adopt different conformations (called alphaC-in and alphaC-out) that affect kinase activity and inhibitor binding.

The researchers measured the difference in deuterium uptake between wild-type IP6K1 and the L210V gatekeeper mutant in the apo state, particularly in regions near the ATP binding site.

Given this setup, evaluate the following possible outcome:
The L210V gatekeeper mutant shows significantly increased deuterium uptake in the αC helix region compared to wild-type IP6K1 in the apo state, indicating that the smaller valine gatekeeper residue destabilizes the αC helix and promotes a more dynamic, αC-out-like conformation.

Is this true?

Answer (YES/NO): NO